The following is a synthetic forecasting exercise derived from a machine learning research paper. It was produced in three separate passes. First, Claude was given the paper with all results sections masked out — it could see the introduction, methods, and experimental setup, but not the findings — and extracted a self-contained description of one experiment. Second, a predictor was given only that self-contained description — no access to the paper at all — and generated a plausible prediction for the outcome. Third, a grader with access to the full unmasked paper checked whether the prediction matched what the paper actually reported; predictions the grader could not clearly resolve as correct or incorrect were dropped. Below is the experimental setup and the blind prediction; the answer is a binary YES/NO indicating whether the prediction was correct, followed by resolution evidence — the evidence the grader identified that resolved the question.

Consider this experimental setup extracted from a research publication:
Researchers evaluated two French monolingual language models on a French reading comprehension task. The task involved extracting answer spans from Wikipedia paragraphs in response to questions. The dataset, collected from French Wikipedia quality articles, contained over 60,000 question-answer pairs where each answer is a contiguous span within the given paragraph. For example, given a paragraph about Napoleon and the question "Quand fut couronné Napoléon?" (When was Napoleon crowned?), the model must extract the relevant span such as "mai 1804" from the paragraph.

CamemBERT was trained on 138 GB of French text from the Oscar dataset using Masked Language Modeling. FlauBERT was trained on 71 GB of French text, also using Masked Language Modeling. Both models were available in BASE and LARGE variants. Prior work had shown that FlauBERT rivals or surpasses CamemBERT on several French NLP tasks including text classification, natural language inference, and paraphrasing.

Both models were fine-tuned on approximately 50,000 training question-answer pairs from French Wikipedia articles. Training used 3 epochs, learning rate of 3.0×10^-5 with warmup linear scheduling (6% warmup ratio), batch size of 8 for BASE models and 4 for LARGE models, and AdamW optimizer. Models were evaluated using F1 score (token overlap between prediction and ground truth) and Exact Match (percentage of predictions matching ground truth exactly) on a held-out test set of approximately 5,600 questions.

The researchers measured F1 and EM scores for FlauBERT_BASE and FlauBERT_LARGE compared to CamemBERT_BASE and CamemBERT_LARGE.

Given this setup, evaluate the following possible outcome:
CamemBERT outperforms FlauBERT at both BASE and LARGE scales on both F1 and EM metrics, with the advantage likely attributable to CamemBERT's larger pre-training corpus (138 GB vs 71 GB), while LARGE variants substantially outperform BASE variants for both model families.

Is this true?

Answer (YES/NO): NO